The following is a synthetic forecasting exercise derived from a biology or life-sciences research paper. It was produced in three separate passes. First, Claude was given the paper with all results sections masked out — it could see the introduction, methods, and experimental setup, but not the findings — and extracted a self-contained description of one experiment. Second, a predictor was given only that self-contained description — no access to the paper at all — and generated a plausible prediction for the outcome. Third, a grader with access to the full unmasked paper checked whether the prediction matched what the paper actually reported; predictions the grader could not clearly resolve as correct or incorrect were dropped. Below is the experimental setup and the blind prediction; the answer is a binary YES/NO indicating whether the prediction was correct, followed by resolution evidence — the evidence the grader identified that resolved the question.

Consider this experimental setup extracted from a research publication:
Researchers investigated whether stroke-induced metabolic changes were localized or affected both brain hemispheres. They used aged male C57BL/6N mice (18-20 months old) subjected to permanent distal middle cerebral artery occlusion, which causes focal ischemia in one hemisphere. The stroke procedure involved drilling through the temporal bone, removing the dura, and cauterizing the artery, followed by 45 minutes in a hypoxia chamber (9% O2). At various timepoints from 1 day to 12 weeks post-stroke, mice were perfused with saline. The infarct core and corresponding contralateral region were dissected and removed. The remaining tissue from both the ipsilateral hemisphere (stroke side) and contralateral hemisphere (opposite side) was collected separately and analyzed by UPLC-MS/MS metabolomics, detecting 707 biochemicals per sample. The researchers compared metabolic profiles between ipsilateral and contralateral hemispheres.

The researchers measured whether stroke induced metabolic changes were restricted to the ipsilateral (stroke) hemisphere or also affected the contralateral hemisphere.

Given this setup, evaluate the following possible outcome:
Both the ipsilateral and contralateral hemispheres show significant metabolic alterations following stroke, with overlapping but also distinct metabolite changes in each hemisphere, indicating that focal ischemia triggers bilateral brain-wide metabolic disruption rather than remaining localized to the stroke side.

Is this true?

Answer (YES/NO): NO